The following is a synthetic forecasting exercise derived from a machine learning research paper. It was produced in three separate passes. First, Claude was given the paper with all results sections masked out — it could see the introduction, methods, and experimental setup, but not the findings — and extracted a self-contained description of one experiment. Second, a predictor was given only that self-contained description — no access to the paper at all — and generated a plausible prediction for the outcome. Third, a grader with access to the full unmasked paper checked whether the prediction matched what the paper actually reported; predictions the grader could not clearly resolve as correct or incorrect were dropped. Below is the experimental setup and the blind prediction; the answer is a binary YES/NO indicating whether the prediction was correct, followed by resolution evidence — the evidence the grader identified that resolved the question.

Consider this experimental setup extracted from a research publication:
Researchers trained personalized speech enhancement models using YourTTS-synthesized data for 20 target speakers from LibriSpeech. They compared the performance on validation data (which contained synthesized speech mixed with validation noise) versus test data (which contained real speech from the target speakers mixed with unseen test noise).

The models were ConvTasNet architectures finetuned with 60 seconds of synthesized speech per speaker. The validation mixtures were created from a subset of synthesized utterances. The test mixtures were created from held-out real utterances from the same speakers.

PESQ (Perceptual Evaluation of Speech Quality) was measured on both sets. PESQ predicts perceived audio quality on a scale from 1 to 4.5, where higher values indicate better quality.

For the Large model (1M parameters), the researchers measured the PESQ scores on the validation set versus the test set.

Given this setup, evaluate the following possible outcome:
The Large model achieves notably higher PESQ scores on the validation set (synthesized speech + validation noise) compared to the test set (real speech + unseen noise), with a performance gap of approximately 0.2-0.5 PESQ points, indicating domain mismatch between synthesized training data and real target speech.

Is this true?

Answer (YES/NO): NO